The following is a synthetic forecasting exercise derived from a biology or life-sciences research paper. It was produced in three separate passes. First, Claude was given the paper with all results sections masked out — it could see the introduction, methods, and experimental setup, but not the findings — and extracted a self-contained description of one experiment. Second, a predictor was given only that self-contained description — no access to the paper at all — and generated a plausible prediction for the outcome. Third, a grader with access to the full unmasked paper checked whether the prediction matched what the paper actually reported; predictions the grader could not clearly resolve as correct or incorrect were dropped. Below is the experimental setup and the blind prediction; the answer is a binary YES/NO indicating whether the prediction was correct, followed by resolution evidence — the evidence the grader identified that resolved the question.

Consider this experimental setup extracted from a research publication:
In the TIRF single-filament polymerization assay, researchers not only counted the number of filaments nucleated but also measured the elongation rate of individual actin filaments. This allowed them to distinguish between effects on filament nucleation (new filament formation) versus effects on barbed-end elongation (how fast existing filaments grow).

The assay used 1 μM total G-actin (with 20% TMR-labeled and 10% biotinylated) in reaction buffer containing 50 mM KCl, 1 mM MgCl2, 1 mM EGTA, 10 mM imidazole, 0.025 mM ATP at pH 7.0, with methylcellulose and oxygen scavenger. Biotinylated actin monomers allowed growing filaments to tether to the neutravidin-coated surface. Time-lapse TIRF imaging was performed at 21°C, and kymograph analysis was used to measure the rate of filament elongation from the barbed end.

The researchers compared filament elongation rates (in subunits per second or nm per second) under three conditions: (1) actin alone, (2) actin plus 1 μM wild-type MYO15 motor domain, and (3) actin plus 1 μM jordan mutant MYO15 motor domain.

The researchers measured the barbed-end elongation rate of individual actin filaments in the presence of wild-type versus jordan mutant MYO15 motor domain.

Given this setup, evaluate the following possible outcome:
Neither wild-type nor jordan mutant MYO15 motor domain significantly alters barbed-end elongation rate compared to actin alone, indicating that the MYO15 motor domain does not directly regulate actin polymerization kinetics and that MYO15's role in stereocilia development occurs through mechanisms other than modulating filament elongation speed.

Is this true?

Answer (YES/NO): NO